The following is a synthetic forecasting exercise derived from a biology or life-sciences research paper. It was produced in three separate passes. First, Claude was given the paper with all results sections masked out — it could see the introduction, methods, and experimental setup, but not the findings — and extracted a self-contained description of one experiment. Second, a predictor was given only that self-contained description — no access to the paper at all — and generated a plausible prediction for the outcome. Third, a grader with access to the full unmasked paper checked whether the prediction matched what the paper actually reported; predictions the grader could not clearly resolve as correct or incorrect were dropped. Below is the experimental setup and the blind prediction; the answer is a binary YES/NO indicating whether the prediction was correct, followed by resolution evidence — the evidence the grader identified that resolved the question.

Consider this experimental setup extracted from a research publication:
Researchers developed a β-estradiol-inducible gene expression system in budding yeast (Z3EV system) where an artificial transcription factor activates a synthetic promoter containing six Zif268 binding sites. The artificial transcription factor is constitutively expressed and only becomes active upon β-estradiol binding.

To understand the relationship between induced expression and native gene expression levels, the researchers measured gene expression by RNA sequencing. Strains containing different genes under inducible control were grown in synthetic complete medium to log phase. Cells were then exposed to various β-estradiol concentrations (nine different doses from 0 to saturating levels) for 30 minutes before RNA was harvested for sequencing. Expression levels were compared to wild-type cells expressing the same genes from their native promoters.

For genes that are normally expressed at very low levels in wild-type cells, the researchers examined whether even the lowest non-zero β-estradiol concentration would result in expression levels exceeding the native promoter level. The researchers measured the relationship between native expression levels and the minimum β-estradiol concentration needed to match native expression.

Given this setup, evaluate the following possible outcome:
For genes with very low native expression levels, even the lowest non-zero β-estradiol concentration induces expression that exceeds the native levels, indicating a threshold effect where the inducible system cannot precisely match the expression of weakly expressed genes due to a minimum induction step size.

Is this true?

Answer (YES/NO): NO